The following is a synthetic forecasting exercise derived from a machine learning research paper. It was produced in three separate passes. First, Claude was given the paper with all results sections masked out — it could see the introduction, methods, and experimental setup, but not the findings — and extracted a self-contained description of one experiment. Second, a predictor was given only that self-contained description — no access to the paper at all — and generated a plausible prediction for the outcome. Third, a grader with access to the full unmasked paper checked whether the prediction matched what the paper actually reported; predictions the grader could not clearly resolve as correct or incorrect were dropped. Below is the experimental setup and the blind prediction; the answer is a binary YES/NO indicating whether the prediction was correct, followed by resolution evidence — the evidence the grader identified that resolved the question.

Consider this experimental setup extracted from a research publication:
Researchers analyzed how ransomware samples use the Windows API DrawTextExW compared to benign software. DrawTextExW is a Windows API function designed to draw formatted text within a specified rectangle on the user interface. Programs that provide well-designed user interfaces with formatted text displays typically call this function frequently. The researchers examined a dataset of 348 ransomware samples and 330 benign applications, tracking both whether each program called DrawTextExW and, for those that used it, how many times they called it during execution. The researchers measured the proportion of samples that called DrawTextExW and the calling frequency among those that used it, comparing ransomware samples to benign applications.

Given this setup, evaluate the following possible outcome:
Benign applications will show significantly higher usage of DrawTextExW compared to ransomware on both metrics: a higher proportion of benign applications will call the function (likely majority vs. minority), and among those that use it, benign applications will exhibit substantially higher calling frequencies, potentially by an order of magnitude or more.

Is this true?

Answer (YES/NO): YES